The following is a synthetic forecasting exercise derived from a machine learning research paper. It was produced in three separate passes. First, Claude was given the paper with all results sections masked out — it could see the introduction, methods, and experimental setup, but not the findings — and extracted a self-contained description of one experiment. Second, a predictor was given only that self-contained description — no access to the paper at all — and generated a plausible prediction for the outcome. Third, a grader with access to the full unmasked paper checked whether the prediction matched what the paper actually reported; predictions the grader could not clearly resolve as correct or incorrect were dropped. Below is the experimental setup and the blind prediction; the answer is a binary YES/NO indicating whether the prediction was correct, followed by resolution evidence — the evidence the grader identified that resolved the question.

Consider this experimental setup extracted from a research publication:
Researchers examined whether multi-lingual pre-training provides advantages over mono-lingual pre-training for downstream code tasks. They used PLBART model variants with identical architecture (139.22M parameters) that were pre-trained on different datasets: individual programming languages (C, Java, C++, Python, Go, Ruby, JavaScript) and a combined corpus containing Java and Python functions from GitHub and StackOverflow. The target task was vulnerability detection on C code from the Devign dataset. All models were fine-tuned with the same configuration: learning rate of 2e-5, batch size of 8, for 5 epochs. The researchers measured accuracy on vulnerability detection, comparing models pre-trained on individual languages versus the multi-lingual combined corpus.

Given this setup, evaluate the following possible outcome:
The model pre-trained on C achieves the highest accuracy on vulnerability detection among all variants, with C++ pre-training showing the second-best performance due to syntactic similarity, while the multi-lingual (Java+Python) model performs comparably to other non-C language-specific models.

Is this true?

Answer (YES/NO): NO